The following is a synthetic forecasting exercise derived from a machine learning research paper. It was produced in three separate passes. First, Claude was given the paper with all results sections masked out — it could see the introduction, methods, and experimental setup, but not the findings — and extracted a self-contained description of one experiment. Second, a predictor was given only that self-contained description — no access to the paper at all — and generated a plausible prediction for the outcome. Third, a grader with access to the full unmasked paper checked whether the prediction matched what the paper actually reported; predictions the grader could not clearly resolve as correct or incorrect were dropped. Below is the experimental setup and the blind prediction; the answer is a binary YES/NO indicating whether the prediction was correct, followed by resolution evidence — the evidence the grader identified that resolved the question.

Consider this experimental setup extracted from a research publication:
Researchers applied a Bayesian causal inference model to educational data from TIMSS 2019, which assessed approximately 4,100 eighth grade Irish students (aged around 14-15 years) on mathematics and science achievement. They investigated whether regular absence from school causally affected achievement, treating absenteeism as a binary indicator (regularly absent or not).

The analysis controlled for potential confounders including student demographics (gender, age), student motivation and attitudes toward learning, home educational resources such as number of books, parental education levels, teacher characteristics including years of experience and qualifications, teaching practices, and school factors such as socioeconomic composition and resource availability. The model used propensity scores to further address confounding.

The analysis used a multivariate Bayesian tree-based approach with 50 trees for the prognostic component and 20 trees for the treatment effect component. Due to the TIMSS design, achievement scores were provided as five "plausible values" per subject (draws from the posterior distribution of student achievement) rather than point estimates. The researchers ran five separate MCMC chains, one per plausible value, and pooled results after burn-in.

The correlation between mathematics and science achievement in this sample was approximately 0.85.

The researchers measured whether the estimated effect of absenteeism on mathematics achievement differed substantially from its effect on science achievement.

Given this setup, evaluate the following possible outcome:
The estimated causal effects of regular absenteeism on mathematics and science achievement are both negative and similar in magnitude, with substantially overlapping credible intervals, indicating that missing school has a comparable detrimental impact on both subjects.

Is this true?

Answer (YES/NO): NO